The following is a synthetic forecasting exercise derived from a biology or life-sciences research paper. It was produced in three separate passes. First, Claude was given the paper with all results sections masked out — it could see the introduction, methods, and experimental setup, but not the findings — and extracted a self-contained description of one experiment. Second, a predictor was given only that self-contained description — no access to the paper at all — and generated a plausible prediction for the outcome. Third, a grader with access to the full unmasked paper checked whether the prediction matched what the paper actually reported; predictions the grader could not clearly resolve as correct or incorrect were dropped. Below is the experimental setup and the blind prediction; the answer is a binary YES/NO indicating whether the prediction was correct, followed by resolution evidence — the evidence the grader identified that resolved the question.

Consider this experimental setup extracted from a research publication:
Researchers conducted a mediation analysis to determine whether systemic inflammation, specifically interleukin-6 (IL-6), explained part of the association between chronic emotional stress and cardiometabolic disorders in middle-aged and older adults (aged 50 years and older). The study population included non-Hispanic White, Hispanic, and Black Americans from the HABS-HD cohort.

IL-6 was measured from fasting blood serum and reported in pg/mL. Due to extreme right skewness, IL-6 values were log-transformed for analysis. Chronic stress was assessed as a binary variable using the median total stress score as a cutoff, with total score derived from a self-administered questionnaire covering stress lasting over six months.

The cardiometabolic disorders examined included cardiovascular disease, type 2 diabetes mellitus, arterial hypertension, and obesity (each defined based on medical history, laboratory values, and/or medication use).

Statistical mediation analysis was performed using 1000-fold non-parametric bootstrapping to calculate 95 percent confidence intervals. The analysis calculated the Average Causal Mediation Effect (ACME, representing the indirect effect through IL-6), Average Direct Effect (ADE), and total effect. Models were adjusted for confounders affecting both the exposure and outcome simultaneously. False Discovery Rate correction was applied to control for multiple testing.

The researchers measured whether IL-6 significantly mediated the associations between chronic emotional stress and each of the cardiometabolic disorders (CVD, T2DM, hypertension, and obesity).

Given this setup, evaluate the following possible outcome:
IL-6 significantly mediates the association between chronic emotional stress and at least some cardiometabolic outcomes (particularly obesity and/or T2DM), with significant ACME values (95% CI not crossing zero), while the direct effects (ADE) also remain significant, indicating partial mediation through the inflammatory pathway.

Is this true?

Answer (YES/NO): YES